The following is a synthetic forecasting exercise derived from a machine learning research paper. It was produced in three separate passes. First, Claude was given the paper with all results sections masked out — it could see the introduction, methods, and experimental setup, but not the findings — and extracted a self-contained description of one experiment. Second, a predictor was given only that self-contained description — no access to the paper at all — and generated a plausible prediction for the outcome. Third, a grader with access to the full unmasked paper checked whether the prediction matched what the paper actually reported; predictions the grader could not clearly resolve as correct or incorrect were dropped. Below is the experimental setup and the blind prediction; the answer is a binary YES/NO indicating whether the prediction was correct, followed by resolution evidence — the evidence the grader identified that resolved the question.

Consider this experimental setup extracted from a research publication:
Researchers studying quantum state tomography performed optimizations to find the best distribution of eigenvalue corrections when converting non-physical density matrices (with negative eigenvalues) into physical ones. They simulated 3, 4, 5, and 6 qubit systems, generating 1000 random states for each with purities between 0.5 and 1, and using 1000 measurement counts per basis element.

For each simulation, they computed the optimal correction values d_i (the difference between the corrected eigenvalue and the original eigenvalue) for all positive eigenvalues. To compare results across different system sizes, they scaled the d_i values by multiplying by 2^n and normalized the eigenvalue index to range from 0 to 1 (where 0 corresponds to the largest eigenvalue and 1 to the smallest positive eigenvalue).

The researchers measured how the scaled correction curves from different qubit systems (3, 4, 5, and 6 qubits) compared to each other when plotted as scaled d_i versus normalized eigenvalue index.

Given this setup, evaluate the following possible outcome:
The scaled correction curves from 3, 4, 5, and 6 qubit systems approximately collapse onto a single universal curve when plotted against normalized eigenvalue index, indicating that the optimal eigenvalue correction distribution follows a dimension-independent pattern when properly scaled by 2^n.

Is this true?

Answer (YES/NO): YES